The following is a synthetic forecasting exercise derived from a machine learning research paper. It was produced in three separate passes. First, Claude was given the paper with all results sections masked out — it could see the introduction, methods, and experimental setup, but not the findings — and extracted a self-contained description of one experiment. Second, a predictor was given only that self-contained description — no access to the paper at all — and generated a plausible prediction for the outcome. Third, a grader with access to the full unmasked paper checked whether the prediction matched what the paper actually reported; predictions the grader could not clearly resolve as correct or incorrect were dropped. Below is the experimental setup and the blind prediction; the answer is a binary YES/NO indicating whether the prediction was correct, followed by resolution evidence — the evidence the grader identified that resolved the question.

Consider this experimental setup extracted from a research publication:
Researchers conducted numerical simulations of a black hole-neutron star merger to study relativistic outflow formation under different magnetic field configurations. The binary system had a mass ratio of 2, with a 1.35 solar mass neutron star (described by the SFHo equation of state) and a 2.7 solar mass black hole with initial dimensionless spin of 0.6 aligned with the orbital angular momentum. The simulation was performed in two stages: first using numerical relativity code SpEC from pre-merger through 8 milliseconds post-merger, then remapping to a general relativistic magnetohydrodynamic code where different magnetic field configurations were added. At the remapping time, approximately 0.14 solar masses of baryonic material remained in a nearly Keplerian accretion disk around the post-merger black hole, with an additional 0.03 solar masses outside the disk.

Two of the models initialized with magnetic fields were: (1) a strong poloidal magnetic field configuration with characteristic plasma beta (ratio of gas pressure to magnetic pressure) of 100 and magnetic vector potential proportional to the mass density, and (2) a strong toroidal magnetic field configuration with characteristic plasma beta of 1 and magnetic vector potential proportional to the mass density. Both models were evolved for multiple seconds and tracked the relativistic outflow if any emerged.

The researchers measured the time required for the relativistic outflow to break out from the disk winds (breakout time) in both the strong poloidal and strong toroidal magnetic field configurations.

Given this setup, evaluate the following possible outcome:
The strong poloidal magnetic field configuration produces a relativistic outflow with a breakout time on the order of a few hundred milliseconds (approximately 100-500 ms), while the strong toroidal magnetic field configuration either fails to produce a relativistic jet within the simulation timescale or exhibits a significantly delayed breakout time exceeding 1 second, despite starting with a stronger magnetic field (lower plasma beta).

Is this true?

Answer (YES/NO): NO